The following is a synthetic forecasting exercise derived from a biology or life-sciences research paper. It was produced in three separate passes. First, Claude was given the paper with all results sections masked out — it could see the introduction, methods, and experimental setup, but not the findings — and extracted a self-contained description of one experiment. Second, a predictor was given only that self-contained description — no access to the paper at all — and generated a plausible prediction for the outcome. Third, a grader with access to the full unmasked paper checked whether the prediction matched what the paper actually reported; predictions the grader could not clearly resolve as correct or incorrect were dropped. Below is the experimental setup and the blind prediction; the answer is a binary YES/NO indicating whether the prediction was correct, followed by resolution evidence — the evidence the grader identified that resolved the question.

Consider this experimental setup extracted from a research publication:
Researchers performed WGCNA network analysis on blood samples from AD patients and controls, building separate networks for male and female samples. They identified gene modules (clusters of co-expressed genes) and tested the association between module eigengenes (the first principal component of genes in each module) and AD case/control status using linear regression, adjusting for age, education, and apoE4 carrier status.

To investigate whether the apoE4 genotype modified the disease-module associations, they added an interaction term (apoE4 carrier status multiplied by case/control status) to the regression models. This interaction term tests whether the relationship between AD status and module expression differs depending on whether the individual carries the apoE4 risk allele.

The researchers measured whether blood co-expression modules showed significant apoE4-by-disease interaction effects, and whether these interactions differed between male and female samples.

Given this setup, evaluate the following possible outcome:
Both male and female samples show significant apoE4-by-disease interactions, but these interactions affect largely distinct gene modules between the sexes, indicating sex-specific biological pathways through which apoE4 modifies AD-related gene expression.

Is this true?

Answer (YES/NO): NO